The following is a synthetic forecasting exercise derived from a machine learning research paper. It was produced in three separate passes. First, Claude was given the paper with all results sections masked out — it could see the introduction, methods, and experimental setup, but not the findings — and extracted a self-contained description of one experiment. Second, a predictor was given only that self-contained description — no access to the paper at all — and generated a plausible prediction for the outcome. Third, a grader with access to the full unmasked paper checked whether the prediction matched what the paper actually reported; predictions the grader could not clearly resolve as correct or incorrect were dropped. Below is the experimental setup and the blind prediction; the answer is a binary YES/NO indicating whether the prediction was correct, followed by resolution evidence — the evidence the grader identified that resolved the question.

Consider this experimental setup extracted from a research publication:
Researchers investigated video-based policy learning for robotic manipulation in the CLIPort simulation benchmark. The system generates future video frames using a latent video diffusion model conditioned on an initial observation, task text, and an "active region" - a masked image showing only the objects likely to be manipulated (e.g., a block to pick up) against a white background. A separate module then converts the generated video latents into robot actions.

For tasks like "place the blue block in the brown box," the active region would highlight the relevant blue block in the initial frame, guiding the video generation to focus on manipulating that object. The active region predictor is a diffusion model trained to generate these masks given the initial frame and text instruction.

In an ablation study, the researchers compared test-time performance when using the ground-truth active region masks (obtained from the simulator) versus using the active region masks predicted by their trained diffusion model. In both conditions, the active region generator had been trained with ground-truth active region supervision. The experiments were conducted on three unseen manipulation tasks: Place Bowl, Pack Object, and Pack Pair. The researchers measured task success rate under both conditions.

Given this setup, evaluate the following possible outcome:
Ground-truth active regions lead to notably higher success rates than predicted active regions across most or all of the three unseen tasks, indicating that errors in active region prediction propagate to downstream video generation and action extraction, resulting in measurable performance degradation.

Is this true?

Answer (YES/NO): YES